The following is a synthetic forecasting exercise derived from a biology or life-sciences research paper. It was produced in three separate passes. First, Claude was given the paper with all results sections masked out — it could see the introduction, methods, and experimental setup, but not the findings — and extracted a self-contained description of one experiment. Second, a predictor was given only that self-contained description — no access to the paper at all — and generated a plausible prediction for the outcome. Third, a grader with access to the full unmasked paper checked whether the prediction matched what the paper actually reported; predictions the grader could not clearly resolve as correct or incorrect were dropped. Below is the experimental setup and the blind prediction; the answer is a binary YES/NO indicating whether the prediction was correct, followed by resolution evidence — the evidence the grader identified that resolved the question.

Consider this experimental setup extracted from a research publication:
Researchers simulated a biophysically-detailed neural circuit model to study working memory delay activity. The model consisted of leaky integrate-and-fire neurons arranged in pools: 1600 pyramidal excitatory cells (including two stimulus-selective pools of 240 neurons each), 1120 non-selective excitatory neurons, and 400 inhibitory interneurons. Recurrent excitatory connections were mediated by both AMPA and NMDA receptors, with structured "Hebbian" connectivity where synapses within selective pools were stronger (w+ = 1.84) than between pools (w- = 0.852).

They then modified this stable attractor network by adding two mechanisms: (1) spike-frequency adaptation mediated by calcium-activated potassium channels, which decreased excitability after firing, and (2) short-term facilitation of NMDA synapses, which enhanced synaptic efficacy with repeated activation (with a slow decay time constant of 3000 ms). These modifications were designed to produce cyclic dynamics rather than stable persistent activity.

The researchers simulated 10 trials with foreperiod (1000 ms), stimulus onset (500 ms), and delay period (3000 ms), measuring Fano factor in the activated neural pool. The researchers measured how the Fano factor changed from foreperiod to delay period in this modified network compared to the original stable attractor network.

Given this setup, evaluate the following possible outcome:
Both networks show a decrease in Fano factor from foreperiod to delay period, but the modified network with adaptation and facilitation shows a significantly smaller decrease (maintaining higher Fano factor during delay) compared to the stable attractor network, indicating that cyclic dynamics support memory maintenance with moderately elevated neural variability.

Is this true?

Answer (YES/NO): NO